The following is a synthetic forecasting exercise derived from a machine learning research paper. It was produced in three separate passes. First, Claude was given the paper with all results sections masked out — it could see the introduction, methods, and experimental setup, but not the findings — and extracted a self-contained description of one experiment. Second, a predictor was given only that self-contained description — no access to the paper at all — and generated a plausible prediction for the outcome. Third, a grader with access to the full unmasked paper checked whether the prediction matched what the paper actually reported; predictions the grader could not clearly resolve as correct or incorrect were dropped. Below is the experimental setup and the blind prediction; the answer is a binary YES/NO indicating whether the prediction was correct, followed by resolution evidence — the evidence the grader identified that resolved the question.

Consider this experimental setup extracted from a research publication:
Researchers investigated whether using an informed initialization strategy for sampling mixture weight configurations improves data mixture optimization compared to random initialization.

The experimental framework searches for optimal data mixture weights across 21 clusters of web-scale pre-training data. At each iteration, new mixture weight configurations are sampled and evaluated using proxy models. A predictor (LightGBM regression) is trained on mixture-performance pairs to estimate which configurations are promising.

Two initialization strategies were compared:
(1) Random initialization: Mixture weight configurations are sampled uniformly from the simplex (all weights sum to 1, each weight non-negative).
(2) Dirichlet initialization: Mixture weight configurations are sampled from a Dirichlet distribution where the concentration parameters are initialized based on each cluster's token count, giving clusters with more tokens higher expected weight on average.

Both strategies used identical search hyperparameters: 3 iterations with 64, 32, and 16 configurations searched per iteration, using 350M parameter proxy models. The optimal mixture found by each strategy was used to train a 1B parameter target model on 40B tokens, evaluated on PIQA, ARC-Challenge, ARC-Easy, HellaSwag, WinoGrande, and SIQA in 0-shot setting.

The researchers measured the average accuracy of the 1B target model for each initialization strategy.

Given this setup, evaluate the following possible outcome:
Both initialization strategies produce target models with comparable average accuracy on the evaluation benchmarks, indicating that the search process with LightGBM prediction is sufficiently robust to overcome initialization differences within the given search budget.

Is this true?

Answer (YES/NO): YES